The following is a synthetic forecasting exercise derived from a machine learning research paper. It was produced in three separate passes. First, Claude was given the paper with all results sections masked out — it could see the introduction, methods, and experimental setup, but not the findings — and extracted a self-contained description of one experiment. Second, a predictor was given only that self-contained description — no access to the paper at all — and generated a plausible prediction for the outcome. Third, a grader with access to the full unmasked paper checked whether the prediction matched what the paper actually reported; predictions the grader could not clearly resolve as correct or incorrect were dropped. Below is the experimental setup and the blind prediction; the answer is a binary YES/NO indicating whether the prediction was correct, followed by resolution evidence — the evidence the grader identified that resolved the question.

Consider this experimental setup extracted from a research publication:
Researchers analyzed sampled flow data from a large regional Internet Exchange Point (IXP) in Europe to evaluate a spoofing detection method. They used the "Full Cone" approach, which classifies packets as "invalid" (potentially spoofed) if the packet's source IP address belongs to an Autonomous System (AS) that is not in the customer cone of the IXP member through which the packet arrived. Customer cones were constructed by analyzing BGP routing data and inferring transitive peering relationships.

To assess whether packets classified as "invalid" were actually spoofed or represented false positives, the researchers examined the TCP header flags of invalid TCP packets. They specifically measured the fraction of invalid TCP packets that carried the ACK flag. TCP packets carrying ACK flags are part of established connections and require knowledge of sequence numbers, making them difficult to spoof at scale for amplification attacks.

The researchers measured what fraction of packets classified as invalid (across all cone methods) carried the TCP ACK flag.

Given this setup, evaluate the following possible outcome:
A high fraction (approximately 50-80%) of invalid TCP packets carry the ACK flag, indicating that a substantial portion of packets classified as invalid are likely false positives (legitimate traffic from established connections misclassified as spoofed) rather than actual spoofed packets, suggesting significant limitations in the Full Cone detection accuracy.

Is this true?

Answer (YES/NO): YES